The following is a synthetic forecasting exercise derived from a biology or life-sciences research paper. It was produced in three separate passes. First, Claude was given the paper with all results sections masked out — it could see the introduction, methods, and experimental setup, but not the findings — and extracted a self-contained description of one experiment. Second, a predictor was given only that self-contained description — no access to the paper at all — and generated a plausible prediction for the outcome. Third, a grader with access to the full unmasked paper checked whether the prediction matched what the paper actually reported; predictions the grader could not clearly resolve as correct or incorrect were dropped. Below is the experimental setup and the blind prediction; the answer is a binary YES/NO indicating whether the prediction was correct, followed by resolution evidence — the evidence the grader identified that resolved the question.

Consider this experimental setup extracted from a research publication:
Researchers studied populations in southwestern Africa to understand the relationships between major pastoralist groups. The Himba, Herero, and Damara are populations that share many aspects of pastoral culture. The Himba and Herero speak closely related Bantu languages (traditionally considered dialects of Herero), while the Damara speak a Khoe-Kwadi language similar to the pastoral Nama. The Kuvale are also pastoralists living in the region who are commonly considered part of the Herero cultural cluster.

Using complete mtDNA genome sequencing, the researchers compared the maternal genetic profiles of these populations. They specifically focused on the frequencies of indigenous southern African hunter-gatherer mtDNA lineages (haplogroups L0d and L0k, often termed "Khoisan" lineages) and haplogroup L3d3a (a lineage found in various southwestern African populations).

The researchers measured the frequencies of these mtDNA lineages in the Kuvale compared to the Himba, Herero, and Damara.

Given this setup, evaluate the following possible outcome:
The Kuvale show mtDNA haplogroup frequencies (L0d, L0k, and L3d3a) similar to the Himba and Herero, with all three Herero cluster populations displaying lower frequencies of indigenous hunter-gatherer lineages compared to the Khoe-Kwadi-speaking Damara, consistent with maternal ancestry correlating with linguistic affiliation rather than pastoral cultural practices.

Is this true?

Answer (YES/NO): NO